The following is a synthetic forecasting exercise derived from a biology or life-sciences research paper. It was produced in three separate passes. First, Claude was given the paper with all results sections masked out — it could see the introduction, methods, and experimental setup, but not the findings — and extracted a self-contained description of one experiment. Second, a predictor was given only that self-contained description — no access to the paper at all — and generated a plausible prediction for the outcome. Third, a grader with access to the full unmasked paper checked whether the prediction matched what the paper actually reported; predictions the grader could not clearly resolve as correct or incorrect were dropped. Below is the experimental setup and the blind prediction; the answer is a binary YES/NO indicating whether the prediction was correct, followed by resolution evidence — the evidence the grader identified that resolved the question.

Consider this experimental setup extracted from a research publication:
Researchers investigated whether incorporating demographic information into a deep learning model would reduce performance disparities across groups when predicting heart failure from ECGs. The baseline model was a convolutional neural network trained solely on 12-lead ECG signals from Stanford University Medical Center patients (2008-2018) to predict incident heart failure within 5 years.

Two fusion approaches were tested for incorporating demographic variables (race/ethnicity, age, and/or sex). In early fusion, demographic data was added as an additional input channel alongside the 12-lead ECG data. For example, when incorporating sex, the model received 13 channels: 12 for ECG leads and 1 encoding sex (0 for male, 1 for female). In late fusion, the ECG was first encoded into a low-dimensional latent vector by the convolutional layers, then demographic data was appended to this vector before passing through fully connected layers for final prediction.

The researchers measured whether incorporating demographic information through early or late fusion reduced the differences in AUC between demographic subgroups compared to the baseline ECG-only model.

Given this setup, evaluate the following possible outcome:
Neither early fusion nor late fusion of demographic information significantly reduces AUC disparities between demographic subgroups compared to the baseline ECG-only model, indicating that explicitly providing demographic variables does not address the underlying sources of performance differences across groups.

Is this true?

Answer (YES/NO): YES